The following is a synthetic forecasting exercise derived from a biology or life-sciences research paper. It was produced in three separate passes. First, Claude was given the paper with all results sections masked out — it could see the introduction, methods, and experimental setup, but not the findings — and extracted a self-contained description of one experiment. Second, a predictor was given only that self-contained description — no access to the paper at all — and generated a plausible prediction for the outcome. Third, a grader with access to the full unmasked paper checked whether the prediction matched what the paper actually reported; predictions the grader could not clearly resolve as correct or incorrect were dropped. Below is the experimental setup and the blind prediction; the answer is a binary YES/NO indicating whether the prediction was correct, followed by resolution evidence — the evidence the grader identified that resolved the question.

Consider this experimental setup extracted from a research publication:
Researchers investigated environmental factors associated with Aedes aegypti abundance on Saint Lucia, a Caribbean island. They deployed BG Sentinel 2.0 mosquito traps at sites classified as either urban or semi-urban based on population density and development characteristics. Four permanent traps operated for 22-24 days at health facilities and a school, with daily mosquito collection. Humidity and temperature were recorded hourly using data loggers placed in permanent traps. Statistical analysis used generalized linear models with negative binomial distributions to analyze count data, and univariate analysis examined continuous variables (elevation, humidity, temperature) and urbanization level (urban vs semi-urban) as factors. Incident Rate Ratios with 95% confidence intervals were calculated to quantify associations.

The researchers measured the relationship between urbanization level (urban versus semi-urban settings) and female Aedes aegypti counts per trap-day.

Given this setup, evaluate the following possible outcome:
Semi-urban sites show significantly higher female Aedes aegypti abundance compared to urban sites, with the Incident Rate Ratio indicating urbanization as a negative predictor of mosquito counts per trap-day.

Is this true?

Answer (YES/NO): NO